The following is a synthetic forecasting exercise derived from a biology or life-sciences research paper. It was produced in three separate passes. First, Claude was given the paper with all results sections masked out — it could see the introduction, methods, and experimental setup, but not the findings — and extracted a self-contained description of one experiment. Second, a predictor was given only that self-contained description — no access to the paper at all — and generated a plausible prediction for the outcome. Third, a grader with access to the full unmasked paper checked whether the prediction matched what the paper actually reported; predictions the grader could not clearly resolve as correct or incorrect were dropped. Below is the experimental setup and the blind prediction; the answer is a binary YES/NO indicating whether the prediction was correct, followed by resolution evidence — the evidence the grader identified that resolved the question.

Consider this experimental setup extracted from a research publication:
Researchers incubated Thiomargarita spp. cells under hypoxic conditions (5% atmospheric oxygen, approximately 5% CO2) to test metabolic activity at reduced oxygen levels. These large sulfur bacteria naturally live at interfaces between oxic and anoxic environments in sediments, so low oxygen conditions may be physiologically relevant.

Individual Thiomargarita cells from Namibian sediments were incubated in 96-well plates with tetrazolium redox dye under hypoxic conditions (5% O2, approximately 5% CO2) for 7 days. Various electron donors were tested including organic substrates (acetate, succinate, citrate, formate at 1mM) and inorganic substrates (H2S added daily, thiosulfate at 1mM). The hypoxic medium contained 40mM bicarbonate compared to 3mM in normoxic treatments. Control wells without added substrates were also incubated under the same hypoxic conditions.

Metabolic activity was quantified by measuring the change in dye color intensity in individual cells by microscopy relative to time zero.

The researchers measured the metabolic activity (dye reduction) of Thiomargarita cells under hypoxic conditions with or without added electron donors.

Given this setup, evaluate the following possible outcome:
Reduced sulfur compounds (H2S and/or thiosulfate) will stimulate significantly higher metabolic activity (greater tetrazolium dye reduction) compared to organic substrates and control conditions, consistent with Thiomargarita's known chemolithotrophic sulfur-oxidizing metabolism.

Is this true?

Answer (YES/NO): NO